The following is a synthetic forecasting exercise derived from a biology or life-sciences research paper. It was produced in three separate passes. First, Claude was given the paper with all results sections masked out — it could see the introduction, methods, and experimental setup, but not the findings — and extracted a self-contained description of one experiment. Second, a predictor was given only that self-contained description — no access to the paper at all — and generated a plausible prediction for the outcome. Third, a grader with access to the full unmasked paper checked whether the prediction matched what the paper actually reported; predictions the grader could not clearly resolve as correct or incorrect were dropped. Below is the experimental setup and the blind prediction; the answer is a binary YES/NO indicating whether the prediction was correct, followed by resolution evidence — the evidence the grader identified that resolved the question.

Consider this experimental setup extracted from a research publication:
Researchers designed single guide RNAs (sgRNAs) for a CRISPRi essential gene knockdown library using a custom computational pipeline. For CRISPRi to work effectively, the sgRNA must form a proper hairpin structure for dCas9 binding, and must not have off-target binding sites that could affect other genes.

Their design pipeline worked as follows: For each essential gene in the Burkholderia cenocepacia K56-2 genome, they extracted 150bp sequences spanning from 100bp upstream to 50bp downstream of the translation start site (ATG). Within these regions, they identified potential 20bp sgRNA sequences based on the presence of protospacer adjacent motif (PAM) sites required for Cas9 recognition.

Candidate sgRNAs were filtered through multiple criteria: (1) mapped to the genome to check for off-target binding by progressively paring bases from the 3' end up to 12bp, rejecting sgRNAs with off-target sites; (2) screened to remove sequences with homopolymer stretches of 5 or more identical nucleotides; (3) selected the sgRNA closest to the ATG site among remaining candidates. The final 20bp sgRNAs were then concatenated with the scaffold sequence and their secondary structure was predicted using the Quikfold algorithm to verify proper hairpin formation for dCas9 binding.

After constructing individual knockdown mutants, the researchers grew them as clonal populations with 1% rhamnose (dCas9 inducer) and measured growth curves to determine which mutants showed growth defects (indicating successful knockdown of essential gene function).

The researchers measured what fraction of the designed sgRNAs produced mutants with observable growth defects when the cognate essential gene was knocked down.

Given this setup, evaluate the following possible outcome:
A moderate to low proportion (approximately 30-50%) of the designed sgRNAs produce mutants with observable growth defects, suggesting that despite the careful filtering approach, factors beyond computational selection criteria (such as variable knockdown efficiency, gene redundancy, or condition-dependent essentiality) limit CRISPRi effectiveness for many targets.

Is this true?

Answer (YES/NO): NO